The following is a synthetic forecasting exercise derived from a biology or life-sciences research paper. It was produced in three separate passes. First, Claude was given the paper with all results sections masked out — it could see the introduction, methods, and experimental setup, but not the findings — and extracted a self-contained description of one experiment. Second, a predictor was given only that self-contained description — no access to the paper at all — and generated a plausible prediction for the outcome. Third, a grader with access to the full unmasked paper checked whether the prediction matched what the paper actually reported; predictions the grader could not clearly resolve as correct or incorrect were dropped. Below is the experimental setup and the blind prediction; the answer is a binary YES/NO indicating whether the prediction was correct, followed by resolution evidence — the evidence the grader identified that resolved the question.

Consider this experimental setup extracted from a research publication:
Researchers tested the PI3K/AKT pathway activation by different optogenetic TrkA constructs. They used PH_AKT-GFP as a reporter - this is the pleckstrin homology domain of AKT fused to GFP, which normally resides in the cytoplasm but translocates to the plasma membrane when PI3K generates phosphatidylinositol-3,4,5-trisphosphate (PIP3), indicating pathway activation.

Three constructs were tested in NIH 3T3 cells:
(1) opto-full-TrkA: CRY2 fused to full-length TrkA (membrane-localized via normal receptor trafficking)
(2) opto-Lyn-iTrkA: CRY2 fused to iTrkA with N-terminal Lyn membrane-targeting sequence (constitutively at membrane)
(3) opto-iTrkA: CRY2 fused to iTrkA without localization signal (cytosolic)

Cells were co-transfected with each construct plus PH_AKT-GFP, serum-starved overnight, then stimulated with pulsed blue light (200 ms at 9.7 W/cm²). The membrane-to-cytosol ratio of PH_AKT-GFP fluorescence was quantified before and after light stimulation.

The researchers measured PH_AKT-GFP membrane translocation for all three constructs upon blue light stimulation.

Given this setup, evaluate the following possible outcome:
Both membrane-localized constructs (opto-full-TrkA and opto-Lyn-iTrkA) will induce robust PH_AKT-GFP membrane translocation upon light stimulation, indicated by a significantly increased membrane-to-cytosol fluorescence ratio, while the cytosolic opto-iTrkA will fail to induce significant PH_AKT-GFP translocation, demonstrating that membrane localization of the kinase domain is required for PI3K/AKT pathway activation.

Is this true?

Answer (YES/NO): NO